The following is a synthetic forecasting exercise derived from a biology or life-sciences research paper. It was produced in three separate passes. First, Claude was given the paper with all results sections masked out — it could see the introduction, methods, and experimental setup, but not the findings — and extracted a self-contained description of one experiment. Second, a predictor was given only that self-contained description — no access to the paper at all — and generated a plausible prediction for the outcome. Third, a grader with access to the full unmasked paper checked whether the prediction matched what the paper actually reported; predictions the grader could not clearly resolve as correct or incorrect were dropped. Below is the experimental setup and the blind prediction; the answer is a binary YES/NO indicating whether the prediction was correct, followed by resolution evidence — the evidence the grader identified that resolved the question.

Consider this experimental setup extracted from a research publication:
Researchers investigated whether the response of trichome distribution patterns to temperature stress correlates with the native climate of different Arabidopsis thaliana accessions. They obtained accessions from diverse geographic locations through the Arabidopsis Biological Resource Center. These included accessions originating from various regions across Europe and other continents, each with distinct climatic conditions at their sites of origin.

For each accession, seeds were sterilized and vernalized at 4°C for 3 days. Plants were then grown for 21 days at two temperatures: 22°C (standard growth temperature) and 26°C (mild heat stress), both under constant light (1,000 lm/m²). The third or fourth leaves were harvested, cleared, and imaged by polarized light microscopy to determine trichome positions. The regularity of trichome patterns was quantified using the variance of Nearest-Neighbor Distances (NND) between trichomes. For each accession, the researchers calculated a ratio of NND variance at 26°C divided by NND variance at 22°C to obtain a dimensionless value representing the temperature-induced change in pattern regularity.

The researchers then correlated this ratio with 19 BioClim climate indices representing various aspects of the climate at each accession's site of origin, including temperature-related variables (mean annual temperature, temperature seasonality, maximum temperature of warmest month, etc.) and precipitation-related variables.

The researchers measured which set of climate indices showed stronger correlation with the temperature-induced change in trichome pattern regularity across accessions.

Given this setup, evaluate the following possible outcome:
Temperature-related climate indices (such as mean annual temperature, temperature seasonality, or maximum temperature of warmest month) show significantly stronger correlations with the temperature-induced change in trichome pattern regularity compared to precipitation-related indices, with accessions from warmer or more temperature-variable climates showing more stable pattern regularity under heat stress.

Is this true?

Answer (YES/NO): NO